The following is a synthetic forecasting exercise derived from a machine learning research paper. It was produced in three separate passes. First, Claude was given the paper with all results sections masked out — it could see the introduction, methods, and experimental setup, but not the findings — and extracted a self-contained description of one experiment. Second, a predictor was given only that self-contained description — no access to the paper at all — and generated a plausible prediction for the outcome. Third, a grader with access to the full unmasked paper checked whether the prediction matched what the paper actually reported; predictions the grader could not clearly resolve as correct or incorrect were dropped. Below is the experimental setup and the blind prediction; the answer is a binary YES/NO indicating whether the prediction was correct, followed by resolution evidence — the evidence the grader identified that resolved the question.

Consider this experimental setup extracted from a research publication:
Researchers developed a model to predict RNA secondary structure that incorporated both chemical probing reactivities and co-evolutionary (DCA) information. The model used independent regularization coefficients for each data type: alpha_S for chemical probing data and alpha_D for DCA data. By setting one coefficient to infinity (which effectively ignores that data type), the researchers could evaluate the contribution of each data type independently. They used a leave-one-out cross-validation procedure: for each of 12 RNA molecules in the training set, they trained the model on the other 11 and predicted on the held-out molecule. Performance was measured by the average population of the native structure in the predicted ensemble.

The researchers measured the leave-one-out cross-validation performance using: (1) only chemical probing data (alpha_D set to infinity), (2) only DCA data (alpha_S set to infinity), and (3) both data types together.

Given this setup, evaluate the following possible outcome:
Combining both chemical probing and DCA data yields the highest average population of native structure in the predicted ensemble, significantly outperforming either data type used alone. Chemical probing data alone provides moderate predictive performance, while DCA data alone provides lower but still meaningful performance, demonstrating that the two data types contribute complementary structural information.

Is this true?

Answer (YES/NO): NO